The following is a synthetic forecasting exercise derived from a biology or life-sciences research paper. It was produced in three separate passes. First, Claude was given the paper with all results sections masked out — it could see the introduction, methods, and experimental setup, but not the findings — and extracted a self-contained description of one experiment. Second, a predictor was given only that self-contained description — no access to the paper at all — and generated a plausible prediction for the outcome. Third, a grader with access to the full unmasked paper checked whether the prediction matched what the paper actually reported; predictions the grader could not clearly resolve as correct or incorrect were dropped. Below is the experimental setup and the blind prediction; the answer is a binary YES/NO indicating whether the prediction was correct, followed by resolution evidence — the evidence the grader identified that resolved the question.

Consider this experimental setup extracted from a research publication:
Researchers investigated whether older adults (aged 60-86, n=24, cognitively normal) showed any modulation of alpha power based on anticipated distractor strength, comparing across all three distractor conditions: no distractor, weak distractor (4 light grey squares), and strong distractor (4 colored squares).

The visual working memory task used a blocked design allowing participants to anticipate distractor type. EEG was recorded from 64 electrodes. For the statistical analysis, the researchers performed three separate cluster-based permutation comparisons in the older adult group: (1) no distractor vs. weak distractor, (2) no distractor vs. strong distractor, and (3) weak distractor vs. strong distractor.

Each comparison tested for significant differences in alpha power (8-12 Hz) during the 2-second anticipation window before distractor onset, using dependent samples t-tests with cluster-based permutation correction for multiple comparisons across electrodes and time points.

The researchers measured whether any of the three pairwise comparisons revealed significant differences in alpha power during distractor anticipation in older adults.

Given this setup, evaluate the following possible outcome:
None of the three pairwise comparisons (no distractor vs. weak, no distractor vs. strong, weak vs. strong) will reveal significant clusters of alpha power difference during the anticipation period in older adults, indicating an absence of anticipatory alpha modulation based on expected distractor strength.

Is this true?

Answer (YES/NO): NO